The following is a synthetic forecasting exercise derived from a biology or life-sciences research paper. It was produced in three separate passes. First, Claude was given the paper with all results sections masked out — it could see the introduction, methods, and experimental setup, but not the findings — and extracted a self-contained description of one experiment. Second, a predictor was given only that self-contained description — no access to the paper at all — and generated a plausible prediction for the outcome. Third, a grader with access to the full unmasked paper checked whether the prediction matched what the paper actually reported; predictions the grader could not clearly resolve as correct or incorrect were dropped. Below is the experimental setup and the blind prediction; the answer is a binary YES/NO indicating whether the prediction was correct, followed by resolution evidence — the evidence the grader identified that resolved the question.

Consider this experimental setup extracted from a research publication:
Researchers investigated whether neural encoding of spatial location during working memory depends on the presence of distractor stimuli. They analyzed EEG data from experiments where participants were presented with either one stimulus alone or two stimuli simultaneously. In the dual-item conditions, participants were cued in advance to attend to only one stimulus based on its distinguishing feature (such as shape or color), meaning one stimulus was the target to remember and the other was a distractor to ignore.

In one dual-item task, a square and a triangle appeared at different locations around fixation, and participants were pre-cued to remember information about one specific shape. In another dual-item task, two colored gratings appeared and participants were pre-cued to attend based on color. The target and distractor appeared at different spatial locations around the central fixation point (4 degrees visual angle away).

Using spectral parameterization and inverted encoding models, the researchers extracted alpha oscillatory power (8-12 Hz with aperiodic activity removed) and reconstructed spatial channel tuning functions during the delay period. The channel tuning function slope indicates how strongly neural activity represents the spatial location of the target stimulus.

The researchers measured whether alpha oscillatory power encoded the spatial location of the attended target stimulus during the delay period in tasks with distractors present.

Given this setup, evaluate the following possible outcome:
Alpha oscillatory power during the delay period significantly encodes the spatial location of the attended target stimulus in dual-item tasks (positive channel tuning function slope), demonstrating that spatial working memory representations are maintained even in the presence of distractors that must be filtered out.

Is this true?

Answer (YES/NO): YES